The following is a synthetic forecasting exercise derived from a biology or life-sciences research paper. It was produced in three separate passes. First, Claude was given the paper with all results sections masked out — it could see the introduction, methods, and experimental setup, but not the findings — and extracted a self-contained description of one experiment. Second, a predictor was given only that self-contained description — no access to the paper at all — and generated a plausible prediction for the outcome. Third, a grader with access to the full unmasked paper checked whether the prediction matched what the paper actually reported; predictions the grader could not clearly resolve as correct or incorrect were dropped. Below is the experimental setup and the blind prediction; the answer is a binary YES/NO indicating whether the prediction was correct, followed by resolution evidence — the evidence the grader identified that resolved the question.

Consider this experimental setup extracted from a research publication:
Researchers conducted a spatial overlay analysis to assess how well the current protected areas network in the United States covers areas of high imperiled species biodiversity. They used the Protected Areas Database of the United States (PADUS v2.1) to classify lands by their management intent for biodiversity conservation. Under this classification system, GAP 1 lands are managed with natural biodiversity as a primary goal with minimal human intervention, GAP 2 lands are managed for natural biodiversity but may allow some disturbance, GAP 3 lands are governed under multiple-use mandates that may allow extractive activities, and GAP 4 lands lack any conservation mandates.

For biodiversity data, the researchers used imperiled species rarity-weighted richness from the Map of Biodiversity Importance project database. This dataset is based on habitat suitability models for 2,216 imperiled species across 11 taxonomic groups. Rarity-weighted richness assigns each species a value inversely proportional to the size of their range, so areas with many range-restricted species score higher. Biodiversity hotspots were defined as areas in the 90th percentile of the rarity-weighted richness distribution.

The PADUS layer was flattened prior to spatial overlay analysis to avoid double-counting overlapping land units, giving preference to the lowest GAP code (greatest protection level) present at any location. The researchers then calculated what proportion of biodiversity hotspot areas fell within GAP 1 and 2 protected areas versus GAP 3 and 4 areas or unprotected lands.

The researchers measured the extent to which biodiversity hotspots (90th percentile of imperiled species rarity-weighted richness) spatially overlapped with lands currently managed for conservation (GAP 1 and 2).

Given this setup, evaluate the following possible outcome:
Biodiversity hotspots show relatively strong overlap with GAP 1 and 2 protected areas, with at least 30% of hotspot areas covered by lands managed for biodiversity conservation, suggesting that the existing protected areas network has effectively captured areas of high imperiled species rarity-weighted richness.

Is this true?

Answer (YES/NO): YES